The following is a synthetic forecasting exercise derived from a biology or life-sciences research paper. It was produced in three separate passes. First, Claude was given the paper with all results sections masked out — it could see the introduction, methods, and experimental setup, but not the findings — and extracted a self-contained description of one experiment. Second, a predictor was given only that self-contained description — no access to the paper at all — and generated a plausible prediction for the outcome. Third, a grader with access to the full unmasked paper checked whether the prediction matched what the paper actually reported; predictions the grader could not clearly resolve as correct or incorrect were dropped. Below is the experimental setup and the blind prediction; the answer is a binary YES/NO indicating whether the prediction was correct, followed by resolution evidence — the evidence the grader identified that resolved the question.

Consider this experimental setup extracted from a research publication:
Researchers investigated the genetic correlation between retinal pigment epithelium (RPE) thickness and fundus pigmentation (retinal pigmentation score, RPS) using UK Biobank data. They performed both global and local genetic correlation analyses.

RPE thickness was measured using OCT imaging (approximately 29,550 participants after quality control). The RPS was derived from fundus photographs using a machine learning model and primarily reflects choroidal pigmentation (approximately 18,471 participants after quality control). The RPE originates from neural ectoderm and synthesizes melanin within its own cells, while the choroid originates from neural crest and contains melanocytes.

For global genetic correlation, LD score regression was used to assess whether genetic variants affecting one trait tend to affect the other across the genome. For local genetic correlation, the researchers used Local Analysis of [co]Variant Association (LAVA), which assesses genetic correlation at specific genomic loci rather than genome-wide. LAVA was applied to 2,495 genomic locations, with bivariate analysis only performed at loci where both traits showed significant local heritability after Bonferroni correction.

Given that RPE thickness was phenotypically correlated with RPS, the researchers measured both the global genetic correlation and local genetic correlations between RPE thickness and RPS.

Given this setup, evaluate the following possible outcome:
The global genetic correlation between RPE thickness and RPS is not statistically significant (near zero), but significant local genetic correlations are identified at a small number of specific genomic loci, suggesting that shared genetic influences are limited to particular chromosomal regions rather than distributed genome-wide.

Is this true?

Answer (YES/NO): YES